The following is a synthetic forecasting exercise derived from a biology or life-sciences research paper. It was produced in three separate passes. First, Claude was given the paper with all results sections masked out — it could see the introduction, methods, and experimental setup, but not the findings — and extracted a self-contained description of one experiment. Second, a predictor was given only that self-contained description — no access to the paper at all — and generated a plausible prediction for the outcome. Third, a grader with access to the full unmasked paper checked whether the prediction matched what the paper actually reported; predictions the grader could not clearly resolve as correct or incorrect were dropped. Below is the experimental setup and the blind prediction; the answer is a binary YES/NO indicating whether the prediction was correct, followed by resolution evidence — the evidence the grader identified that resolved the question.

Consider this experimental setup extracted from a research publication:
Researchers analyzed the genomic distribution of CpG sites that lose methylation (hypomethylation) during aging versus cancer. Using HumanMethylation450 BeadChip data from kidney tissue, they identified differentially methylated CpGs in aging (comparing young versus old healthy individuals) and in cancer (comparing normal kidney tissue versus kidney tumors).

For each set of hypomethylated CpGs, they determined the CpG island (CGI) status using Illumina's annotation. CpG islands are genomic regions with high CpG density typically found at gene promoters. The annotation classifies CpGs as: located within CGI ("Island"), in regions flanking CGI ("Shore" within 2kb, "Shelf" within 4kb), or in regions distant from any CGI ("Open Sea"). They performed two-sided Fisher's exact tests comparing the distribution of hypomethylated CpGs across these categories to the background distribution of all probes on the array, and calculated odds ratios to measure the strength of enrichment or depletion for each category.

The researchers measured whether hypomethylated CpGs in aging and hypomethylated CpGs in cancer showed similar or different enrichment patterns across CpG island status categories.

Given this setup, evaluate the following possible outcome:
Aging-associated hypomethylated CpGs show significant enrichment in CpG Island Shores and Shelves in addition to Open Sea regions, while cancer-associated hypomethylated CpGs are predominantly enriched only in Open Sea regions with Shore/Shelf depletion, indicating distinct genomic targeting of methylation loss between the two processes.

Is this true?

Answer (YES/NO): NO